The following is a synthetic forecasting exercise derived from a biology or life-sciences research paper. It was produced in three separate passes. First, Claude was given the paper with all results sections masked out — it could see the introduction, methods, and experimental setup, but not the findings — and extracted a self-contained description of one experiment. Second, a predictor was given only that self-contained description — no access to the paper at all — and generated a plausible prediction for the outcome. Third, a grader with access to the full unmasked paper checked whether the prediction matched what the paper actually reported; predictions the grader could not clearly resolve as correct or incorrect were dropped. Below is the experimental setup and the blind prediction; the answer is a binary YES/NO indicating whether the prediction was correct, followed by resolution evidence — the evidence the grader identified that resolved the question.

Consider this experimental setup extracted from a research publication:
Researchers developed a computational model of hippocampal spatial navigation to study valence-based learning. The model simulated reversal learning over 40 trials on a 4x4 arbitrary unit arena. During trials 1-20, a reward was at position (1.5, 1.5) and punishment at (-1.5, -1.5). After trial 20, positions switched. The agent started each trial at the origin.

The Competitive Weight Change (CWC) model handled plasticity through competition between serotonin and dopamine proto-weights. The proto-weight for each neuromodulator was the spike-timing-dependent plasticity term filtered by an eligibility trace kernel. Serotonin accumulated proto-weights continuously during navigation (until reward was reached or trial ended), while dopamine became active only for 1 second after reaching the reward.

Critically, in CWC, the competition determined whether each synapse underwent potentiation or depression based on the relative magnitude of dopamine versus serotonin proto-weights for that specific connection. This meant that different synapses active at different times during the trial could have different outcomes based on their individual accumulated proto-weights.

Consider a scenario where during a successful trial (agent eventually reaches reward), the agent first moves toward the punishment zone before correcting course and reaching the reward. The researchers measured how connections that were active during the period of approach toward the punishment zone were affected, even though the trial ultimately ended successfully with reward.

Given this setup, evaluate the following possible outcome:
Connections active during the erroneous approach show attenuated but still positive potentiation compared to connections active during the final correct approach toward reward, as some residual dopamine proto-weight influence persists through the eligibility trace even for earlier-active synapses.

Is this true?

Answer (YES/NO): NO